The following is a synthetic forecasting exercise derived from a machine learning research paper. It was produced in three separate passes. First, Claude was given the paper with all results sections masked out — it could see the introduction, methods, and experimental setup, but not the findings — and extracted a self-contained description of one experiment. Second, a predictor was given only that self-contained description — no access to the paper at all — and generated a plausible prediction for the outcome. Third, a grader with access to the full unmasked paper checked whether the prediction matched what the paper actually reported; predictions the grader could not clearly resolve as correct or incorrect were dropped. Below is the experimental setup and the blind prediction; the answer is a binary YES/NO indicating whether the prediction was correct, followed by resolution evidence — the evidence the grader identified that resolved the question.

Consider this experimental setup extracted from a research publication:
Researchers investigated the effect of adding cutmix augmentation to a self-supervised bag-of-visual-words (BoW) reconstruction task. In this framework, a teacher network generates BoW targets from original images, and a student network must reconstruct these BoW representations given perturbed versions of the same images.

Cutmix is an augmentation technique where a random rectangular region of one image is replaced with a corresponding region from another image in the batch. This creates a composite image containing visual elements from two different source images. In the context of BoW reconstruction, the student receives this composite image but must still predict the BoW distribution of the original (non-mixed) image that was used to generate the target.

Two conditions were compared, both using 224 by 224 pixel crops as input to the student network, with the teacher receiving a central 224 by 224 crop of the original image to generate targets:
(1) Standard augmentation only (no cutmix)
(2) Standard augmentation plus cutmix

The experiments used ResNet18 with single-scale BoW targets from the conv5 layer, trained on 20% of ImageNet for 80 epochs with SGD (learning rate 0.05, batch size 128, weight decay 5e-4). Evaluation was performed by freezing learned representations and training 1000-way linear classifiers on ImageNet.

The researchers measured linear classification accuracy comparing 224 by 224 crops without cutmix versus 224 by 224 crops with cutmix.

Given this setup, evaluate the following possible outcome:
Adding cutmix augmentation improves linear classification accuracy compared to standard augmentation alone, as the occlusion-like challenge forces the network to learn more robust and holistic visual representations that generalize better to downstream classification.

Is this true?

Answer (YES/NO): YES